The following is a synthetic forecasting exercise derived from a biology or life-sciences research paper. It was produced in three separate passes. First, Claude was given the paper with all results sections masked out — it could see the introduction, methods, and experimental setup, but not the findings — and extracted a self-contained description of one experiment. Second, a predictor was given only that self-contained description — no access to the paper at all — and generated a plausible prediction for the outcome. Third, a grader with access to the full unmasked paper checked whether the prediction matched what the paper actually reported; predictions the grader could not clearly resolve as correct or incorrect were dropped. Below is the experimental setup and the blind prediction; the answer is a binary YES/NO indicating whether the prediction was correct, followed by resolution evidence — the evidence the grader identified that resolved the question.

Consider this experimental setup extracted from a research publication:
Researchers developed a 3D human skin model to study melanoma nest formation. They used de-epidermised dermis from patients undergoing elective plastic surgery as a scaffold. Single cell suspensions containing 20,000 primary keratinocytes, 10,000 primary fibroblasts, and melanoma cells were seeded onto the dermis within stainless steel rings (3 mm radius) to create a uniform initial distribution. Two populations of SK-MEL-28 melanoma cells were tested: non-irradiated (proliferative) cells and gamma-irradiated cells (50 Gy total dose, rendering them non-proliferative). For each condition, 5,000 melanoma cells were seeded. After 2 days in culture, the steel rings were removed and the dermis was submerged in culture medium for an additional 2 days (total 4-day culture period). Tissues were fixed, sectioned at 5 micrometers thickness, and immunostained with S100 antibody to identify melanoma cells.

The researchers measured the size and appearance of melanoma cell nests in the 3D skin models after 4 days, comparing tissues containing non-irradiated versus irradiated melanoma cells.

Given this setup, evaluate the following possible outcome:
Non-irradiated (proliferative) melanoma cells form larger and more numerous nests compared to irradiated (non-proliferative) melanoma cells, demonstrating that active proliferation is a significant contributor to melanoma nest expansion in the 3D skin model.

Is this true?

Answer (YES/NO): NO